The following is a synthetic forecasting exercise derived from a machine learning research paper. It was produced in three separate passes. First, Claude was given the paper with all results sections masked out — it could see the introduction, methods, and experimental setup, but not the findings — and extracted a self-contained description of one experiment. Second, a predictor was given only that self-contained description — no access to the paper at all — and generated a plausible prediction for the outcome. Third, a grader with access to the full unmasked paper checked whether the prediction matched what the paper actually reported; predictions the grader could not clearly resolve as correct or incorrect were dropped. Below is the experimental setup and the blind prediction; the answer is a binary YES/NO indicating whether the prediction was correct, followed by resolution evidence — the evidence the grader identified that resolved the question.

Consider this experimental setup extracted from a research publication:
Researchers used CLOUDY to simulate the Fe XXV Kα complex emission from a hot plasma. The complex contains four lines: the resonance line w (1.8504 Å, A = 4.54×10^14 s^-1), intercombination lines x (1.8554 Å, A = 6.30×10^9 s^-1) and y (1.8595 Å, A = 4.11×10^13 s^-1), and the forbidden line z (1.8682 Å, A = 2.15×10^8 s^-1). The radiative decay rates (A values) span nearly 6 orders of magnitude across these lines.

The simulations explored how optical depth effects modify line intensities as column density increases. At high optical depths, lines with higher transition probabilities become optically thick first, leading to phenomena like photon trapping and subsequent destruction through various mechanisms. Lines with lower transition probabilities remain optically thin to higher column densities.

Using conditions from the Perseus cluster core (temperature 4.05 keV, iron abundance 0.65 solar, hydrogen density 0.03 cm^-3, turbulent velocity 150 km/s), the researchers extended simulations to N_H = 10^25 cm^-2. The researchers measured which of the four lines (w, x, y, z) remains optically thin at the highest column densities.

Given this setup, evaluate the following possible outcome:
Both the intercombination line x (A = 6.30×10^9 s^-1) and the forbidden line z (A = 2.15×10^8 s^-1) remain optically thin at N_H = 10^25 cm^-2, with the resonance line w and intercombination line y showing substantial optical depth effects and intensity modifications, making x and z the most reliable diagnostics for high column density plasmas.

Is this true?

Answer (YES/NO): NO